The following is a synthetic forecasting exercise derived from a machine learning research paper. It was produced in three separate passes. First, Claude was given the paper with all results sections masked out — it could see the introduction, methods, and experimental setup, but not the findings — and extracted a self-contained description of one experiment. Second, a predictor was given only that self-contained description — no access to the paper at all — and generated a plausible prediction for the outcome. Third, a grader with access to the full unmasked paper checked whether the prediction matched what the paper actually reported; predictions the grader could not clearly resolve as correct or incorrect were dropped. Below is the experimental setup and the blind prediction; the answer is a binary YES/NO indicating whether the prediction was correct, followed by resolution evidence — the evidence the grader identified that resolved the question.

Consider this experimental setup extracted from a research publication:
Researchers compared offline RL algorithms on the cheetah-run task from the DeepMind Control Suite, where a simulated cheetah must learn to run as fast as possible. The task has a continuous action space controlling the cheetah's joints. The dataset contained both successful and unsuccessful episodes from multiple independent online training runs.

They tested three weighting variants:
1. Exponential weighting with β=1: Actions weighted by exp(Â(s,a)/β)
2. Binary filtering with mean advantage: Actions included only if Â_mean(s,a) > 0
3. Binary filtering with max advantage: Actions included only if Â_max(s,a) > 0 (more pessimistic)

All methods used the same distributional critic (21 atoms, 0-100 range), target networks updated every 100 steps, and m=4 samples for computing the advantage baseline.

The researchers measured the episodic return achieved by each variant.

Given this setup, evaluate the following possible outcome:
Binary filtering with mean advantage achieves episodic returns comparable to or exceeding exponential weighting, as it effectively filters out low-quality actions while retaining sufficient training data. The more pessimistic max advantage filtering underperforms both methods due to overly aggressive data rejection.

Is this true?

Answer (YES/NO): NO